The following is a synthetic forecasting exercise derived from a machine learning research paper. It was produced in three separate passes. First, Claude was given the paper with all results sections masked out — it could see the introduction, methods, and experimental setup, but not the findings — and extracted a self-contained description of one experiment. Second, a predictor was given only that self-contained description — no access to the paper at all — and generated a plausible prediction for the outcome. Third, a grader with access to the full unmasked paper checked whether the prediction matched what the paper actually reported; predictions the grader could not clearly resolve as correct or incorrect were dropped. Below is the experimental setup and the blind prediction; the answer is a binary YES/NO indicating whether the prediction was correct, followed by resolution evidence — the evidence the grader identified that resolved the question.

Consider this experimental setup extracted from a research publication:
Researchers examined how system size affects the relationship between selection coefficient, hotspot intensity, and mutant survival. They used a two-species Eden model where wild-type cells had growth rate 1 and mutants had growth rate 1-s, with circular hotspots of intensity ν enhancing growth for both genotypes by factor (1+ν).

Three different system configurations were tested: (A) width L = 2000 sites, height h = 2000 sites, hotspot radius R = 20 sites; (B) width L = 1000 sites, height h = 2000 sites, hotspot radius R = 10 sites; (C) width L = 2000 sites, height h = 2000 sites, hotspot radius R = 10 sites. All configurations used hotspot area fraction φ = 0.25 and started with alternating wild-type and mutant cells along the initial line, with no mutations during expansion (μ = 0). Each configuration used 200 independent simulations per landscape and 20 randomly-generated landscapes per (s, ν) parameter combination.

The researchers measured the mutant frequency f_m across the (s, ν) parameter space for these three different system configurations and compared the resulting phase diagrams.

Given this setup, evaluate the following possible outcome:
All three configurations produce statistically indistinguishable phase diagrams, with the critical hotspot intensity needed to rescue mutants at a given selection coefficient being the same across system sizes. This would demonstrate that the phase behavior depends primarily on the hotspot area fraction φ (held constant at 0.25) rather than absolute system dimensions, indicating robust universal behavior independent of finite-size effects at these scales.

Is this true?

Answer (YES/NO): YES